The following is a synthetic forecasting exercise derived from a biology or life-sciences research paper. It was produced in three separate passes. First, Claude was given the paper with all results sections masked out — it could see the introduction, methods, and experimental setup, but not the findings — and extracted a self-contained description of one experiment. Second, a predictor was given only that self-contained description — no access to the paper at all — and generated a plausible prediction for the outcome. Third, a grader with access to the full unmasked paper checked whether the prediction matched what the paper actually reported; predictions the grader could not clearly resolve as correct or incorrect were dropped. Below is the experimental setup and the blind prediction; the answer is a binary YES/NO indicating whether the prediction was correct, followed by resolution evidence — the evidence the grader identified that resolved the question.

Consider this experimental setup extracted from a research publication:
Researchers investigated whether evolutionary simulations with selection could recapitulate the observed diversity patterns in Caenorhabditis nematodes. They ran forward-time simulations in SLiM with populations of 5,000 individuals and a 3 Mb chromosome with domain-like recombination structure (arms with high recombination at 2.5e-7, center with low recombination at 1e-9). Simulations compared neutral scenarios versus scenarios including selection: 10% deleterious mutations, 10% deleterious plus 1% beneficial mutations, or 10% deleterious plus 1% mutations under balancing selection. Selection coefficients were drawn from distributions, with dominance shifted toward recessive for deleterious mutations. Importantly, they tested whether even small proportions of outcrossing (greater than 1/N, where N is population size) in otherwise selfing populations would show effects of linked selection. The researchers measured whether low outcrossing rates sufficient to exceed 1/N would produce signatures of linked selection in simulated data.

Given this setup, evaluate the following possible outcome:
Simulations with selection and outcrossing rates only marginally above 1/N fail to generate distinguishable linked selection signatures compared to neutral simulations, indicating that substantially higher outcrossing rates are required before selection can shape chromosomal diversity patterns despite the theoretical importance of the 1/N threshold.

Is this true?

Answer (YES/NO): NO